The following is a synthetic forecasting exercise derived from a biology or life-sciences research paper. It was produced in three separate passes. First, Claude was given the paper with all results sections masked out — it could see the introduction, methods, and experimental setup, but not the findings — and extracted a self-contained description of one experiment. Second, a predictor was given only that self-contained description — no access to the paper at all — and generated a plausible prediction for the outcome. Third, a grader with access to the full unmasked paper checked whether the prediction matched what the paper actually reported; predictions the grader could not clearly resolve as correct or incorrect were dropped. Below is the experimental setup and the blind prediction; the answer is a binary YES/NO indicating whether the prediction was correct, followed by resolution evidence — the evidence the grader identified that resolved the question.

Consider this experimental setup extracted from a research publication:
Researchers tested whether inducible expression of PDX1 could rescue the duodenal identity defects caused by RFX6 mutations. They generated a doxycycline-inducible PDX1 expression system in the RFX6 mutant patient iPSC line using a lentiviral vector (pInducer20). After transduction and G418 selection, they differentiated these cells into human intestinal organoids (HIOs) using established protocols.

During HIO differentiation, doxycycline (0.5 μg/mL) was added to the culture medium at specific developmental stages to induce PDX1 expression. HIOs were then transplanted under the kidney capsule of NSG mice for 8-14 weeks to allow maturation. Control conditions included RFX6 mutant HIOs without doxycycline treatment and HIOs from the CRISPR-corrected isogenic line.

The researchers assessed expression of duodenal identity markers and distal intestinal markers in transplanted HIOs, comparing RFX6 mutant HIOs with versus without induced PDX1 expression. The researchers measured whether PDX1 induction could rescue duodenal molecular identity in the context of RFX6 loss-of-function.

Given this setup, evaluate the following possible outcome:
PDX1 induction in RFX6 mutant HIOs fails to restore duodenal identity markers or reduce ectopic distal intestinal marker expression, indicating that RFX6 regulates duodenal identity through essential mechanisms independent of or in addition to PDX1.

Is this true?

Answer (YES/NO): NO